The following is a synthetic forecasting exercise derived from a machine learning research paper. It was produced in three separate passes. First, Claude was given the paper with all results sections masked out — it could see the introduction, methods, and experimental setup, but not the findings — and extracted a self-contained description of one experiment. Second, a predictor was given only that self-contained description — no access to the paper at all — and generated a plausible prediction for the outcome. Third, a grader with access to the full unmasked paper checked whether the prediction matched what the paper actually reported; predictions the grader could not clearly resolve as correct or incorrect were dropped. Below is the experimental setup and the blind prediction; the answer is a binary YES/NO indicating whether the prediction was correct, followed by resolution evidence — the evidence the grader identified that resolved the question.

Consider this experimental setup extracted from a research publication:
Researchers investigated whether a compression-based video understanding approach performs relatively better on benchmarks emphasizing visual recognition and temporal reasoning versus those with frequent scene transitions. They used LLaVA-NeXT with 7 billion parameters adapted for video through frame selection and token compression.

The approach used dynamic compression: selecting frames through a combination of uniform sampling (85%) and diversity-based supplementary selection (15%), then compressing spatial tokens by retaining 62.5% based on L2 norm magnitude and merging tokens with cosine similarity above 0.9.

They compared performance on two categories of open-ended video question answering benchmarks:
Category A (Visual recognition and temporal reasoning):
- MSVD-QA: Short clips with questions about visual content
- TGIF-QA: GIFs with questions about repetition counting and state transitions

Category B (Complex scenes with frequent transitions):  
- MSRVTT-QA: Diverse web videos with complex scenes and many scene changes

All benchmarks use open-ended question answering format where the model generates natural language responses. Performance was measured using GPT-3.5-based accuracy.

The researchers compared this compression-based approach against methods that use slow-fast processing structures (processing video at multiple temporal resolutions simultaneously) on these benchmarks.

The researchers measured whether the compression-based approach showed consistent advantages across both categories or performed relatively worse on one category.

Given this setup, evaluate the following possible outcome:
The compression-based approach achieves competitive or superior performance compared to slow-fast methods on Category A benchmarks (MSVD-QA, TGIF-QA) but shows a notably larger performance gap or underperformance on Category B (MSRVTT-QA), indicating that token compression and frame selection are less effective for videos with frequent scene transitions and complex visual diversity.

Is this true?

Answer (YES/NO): YES